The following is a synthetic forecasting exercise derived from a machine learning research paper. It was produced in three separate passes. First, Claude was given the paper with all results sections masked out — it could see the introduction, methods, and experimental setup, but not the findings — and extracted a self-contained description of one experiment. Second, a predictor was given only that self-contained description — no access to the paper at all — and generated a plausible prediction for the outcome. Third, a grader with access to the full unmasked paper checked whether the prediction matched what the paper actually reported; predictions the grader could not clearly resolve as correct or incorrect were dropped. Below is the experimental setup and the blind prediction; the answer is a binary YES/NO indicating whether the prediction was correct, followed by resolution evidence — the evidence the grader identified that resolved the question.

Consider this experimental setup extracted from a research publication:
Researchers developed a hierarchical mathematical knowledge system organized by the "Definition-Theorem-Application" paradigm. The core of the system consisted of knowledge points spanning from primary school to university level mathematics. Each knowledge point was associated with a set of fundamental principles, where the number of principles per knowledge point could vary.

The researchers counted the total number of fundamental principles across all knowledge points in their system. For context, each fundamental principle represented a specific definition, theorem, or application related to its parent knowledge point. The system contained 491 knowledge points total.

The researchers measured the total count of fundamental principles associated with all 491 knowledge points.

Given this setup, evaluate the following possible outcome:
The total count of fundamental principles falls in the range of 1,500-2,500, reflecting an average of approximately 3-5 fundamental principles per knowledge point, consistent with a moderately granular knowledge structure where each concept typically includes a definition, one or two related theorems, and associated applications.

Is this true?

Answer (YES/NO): YES